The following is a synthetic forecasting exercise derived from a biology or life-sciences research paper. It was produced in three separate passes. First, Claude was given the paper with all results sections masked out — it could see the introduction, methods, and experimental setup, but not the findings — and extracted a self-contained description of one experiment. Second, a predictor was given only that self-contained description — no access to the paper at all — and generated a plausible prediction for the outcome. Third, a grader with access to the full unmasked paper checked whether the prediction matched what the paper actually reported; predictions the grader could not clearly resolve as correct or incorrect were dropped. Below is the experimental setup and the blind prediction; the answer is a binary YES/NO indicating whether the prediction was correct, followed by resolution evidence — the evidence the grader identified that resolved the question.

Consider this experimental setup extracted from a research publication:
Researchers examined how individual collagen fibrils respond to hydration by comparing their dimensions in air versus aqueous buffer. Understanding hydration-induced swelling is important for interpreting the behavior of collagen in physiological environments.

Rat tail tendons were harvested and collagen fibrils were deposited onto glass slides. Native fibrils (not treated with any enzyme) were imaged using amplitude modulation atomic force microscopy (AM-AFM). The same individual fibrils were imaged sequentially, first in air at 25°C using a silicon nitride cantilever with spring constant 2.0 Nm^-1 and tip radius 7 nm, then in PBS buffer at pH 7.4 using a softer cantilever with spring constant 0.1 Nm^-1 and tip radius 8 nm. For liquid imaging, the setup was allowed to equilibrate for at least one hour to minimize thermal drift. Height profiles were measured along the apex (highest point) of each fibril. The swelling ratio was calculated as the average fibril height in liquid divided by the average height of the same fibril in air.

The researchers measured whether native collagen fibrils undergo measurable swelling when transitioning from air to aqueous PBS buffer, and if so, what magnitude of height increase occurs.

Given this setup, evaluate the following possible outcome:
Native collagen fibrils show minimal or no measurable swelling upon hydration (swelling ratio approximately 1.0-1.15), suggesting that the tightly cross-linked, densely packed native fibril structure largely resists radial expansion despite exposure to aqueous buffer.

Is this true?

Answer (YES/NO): NO